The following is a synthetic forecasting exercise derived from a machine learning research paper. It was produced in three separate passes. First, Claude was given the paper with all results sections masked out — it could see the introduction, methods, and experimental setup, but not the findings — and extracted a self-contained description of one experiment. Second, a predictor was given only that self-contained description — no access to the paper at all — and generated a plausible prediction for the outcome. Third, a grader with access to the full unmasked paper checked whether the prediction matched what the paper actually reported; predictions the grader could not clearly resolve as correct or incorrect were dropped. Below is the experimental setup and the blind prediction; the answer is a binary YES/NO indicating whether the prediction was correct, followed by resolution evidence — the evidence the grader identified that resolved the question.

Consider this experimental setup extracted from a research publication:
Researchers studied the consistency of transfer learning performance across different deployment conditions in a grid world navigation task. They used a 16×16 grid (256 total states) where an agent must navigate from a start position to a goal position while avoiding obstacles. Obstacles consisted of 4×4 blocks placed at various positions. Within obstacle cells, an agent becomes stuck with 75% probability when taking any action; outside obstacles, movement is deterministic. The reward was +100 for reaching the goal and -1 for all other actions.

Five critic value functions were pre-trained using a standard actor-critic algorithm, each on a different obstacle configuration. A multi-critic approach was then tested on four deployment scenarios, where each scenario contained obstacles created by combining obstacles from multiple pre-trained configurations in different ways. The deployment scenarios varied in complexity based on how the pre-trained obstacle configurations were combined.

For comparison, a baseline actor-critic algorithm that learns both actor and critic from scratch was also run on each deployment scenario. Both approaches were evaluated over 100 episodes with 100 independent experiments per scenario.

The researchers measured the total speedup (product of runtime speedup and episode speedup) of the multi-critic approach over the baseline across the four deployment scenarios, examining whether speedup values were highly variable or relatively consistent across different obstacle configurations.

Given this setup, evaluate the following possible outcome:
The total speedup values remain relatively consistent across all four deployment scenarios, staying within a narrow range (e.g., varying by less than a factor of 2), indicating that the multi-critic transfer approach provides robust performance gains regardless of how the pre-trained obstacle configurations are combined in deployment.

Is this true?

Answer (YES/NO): YES